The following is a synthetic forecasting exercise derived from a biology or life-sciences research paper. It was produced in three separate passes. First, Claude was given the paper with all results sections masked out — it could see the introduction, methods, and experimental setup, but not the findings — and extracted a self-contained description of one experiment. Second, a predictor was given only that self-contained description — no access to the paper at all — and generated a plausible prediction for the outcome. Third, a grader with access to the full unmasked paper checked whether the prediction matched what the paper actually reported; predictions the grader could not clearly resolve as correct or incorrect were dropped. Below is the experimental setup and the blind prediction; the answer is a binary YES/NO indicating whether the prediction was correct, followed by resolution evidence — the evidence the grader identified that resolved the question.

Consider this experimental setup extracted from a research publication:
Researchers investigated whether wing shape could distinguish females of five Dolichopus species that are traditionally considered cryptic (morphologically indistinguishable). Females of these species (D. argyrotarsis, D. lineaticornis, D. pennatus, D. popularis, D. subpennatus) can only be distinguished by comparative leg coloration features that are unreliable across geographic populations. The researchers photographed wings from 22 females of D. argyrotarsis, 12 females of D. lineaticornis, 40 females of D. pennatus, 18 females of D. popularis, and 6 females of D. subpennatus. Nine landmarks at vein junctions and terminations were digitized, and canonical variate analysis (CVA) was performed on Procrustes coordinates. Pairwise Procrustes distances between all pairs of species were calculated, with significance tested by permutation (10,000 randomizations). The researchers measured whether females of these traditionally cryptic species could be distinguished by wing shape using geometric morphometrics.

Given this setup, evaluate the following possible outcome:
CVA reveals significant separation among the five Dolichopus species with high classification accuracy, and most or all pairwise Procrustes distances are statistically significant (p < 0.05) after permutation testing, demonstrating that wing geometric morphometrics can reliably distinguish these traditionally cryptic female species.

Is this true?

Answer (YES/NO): NO